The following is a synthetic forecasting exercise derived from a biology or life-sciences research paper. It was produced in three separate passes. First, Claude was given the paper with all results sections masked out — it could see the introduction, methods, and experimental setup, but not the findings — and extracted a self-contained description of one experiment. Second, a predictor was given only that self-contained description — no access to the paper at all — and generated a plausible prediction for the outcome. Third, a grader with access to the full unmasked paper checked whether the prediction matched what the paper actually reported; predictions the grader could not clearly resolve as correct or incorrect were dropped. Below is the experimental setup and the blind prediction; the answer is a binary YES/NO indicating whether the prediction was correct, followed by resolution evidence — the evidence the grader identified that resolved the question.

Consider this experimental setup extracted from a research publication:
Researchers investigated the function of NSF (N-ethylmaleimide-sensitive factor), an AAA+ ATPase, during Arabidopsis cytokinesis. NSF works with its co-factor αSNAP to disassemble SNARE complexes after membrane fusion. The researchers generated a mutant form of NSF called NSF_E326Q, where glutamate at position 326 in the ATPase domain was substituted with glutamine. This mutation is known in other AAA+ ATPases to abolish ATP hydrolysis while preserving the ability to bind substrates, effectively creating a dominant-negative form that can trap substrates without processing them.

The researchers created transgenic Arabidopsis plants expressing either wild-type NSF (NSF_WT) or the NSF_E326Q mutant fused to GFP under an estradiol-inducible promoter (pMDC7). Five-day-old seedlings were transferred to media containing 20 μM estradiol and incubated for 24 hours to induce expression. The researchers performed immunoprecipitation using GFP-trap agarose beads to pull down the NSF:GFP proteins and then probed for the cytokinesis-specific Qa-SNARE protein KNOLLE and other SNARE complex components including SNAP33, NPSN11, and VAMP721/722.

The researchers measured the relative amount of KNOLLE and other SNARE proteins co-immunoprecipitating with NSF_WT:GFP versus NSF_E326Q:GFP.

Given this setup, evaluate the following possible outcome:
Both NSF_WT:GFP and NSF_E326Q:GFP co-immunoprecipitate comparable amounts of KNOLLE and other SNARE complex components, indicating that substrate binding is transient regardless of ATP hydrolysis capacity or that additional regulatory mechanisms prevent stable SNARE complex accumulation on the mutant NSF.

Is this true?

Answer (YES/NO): NO